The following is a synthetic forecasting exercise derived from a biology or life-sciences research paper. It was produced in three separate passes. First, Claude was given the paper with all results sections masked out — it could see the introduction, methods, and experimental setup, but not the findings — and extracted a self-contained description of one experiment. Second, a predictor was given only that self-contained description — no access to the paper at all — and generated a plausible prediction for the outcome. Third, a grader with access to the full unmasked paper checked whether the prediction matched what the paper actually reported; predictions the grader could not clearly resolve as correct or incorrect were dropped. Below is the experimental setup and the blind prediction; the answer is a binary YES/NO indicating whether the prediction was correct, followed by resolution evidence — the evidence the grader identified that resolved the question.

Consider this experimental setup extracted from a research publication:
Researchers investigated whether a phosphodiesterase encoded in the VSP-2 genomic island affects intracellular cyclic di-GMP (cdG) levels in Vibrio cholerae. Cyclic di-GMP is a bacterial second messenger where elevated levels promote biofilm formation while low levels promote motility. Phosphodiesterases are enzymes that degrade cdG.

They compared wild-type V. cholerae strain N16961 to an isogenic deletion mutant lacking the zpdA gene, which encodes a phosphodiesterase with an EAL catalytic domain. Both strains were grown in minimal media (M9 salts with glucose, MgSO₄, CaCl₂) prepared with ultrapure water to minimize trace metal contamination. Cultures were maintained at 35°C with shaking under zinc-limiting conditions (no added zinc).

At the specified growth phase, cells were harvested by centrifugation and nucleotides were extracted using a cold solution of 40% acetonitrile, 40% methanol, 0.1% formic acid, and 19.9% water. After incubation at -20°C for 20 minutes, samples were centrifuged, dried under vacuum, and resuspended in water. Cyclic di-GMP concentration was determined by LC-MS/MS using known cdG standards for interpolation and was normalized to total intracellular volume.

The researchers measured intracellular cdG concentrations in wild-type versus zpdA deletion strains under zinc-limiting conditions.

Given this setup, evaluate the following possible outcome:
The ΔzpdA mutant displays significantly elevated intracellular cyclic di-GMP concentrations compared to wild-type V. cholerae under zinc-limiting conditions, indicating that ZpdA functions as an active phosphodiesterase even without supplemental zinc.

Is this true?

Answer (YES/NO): YES